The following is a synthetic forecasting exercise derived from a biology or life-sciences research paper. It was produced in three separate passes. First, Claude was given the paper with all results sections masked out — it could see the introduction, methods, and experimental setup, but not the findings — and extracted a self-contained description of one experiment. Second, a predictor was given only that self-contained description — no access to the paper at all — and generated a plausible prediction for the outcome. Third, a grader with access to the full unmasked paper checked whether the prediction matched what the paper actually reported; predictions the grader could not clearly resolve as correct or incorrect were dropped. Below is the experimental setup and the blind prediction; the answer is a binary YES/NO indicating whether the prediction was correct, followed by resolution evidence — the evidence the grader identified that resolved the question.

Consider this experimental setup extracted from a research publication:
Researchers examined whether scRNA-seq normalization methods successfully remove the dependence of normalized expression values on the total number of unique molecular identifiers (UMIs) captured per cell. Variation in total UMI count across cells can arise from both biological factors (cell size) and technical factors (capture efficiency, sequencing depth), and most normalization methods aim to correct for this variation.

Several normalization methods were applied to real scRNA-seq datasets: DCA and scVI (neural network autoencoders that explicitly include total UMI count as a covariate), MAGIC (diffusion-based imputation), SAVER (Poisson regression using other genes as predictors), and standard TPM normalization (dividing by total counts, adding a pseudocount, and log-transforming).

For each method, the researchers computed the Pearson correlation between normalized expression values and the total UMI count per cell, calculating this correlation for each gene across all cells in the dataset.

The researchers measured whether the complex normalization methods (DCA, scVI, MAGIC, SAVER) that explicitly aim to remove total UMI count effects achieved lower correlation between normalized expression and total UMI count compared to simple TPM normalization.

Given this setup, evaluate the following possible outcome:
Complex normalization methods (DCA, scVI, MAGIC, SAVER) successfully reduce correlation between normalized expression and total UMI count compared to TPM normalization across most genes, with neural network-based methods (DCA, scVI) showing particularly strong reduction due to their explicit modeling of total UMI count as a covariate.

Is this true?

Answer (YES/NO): NO